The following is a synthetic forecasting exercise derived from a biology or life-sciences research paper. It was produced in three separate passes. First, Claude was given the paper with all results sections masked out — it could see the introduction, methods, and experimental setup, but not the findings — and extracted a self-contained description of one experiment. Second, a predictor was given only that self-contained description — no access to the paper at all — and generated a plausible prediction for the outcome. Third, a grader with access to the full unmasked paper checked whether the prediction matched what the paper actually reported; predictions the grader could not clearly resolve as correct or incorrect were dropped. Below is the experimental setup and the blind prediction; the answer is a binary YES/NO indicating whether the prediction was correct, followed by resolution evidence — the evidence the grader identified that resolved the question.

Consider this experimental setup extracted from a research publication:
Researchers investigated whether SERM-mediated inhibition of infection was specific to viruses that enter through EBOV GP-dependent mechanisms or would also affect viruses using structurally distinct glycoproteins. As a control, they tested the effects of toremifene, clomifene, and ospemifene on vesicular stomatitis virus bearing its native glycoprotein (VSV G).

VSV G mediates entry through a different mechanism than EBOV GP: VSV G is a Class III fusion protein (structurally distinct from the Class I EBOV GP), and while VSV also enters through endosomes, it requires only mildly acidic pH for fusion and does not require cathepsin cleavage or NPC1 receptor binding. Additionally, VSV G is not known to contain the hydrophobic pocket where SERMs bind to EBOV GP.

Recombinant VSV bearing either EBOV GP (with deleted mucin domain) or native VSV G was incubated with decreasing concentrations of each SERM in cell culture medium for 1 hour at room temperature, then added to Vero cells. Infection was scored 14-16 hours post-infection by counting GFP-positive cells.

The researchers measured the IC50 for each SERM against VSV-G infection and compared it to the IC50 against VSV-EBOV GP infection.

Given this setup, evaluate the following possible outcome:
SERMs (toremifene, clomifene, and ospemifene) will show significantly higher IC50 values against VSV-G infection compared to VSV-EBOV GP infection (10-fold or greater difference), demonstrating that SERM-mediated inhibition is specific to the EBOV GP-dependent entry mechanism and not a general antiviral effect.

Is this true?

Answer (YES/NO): YES